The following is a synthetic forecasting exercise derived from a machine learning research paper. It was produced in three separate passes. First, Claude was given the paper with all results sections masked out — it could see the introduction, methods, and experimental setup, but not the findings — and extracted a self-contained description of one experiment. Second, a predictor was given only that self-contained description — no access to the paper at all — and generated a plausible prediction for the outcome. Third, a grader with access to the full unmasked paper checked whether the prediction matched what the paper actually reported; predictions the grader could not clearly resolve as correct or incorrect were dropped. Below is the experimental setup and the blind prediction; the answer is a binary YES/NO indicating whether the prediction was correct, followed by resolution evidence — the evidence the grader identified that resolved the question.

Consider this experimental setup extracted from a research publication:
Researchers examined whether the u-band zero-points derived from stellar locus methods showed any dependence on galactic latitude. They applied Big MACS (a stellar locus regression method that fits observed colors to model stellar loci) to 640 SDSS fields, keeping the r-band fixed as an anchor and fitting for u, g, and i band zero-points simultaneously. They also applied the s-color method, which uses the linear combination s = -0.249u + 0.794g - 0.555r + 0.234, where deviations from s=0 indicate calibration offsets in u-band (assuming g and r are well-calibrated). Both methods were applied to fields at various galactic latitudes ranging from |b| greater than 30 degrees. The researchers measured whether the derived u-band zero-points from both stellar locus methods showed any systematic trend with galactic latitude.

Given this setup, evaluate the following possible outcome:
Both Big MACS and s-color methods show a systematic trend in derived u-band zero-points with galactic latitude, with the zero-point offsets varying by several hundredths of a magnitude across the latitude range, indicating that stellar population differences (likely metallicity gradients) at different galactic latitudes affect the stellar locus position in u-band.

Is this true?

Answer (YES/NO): YES